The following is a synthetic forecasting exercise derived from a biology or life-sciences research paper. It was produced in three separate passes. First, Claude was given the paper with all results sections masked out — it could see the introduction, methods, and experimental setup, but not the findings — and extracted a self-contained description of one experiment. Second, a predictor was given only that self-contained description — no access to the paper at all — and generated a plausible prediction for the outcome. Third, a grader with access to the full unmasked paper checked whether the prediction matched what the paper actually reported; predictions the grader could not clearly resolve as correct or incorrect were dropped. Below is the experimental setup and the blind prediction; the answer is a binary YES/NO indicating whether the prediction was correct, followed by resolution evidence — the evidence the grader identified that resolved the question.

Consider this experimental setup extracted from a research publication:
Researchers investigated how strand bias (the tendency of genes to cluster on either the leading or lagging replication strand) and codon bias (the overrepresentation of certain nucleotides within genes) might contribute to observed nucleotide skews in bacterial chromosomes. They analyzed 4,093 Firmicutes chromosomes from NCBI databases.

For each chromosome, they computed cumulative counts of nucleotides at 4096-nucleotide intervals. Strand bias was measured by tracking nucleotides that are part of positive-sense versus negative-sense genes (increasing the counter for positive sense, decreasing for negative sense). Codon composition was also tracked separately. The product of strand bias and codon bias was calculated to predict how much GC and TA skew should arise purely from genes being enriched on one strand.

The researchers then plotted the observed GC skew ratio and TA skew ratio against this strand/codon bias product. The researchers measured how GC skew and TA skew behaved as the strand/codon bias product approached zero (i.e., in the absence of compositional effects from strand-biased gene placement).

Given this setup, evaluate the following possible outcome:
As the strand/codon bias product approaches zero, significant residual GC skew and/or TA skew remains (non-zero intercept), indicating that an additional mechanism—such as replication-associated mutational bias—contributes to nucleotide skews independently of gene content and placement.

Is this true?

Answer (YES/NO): YES